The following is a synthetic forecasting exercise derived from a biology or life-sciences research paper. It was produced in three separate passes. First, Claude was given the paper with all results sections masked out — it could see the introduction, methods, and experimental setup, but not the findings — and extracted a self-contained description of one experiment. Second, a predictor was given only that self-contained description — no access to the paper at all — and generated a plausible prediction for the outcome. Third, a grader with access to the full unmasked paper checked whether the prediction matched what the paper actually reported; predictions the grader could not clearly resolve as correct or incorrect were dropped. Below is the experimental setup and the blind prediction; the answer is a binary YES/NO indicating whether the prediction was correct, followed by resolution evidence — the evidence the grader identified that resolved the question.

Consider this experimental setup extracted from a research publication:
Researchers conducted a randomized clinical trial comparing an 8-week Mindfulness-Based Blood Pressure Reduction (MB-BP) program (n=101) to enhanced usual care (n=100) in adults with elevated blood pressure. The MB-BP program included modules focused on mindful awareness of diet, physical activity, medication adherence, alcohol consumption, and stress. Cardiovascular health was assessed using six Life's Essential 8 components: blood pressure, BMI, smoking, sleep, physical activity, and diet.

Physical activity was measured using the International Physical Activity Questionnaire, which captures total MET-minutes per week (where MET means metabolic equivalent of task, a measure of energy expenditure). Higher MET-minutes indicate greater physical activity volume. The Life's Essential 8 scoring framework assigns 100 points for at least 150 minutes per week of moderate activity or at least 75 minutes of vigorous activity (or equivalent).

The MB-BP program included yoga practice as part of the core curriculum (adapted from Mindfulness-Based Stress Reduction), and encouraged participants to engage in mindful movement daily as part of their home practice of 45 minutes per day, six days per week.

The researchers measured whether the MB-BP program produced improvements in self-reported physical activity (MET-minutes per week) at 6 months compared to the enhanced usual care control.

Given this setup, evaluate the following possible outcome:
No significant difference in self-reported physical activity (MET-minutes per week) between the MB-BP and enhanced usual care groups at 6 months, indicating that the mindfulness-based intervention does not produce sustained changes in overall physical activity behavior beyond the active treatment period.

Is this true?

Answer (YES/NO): NO